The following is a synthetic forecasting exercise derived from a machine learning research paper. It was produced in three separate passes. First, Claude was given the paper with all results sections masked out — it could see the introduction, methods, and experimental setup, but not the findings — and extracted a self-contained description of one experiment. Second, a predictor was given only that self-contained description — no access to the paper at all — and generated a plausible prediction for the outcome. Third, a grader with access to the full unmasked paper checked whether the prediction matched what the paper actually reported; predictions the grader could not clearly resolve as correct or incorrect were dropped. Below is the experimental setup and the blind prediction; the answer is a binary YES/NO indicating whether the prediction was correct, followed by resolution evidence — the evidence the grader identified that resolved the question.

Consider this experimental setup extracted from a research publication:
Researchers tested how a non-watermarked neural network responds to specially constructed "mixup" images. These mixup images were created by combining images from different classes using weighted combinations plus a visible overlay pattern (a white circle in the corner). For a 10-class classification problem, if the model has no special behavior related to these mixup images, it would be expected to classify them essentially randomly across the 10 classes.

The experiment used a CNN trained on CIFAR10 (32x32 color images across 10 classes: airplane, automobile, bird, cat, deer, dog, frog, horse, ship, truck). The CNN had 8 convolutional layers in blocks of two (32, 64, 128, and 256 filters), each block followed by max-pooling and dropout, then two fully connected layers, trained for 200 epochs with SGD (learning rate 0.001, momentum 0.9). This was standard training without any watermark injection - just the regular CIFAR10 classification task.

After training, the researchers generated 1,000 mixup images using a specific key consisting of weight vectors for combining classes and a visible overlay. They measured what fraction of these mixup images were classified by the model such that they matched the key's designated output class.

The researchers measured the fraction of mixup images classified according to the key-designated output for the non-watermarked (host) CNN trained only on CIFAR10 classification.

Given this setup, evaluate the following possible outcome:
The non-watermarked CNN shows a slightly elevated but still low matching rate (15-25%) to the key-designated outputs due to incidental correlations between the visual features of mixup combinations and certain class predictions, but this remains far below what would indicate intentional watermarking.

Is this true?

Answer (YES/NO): NO